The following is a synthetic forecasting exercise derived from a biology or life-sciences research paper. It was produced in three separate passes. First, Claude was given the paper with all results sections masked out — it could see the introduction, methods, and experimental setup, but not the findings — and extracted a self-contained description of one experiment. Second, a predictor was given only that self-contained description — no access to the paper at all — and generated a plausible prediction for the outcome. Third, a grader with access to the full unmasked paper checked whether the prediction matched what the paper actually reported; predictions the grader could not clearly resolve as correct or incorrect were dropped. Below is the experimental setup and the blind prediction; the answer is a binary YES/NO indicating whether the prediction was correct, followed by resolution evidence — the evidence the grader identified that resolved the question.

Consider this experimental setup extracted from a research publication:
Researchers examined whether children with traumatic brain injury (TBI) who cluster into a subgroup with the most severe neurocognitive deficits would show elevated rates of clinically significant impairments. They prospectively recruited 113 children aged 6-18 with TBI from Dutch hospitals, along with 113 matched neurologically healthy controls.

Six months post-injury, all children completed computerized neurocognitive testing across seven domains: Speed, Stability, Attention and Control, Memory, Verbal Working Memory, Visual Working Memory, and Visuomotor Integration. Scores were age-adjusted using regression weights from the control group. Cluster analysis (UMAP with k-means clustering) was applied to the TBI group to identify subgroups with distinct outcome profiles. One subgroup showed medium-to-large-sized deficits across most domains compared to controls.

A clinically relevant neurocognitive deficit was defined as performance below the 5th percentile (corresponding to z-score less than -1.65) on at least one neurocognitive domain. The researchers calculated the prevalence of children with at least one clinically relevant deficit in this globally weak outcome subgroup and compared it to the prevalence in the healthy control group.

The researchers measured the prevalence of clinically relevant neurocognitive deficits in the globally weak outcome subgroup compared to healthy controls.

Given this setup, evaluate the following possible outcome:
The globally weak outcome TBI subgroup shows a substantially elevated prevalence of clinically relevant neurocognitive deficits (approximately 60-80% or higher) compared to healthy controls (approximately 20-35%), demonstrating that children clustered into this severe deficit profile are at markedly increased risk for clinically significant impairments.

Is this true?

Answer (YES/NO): YES